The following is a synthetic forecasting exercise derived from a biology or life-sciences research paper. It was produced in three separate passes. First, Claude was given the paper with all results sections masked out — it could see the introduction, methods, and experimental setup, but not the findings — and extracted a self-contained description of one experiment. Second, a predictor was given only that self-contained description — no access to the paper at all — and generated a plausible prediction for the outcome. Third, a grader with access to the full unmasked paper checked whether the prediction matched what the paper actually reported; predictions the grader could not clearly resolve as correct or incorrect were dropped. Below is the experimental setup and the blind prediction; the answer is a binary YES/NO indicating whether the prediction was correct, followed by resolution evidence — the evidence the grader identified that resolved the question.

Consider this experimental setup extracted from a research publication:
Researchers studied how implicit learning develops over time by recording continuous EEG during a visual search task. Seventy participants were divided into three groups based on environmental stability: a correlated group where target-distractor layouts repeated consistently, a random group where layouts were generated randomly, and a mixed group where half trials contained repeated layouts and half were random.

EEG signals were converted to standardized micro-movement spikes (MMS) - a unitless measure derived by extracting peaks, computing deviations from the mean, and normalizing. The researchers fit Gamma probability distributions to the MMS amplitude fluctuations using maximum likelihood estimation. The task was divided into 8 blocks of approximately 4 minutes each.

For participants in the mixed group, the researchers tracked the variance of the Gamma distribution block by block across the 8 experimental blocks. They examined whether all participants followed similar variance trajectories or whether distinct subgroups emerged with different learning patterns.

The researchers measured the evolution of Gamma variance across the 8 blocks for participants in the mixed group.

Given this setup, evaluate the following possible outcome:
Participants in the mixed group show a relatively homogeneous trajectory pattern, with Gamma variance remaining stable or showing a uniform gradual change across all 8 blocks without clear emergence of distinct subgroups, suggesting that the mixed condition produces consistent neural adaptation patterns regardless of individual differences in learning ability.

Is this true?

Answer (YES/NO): NO